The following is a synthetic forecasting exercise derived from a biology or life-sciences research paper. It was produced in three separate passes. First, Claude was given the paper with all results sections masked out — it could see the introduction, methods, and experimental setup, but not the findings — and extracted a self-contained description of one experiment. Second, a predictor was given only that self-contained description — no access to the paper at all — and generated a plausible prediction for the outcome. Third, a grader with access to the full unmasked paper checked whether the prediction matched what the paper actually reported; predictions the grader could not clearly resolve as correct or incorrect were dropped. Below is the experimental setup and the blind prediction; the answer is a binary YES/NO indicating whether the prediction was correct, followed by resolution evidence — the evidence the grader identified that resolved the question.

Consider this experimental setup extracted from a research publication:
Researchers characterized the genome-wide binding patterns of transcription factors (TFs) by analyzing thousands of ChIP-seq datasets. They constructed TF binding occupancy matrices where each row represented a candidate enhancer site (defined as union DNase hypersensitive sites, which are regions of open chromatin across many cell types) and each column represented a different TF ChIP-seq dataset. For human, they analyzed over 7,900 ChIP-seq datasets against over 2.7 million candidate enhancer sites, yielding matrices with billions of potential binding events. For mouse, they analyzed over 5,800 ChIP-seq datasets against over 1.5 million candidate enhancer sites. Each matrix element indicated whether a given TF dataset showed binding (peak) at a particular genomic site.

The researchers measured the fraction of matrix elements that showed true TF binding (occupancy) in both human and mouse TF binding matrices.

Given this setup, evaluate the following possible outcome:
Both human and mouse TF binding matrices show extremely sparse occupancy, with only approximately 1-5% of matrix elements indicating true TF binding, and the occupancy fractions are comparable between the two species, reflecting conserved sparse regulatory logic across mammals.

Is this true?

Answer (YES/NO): NO